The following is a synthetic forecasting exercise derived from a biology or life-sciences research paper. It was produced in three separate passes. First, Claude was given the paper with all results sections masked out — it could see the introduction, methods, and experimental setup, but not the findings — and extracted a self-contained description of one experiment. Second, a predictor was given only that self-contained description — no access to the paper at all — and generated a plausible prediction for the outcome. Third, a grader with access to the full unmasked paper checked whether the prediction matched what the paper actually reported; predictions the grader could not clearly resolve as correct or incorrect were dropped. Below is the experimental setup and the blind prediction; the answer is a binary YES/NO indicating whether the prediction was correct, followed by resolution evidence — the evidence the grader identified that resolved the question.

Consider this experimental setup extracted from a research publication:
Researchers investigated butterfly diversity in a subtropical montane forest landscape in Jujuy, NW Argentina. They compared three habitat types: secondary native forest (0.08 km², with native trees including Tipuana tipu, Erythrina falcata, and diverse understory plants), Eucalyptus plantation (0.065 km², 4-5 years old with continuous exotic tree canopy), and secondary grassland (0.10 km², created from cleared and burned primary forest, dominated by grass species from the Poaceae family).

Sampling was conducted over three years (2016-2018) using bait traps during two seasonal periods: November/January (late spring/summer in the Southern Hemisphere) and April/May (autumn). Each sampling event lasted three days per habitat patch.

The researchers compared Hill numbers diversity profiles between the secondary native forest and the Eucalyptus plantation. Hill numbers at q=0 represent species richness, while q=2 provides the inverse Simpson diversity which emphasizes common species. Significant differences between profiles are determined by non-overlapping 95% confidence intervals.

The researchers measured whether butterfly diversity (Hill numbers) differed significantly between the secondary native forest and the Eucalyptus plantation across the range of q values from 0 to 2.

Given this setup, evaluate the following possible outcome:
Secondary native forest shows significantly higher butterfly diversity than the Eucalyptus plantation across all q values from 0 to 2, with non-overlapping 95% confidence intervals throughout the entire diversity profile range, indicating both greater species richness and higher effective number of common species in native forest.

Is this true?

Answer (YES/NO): NO